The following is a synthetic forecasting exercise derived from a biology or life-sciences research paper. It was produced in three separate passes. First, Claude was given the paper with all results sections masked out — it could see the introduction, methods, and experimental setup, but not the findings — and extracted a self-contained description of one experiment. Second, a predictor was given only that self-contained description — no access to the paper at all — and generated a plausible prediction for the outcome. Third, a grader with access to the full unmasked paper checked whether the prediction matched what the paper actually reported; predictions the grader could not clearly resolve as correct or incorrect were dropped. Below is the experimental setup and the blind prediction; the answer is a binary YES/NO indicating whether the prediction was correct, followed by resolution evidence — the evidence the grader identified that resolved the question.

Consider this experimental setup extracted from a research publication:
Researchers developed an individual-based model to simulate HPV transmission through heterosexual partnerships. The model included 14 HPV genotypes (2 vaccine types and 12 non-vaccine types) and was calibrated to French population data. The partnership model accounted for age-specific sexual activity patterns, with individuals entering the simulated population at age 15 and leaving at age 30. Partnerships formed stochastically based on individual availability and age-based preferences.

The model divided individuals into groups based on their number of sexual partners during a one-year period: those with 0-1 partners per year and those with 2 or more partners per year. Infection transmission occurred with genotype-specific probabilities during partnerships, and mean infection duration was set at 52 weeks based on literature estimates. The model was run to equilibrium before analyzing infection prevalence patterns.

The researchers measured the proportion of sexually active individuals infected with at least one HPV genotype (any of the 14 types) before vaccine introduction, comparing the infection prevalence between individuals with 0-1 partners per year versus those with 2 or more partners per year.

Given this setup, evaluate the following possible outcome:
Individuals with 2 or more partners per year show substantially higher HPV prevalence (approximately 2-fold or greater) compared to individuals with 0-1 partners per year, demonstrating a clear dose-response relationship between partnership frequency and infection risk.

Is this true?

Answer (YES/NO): YES